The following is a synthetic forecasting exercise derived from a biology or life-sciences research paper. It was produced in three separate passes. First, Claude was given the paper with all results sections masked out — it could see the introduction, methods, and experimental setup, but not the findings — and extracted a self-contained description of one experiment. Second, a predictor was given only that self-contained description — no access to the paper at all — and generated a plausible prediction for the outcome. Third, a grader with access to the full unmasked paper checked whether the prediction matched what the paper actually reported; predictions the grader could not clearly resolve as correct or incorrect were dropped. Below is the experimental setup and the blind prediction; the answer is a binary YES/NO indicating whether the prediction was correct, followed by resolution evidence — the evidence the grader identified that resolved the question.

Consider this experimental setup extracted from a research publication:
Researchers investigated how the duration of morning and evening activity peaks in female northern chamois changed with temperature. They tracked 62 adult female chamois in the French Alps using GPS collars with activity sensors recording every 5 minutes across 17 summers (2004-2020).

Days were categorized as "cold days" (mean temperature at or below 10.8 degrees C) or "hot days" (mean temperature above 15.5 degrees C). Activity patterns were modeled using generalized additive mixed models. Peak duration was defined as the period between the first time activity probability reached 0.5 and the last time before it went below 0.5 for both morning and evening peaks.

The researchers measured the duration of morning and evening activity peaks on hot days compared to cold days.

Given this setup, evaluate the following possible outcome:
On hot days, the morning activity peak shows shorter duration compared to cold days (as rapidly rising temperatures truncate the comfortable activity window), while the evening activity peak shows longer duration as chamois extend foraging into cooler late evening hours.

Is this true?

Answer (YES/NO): NO